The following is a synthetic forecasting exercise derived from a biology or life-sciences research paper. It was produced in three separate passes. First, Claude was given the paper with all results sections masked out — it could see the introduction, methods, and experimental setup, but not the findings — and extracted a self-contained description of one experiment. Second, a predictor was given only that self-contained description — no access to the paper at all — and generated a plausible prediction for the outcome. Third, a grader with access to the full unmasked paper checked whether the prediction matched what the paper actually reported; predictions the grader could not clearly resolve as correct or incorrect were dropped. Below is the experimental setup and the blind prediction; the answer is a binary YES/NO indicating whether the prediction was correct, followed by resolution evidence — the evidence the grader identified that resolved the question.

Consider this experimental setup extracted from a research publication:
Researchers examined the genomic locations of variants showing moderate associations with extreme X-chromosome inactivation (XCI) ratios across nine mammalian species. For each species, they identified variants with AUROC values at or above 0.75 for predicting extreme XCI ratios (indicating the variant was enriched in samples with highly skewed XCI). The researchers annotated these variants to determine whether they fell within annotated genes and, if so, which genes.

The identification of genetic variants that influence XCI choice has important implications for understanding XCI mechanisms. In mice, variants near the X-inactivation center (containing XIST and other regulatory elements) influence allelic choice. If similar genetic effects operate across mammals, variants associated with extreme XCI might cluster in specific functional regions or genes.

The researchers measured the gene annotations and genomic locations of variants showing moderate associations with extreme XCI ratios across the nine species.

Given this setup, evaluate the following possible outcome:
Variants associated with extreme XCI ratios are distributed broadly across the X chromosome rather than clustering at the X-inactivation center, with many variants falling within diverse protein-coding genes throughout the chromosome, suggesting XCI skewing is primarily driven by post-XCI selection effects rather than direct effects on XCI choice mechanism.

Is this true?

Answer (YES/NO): YES